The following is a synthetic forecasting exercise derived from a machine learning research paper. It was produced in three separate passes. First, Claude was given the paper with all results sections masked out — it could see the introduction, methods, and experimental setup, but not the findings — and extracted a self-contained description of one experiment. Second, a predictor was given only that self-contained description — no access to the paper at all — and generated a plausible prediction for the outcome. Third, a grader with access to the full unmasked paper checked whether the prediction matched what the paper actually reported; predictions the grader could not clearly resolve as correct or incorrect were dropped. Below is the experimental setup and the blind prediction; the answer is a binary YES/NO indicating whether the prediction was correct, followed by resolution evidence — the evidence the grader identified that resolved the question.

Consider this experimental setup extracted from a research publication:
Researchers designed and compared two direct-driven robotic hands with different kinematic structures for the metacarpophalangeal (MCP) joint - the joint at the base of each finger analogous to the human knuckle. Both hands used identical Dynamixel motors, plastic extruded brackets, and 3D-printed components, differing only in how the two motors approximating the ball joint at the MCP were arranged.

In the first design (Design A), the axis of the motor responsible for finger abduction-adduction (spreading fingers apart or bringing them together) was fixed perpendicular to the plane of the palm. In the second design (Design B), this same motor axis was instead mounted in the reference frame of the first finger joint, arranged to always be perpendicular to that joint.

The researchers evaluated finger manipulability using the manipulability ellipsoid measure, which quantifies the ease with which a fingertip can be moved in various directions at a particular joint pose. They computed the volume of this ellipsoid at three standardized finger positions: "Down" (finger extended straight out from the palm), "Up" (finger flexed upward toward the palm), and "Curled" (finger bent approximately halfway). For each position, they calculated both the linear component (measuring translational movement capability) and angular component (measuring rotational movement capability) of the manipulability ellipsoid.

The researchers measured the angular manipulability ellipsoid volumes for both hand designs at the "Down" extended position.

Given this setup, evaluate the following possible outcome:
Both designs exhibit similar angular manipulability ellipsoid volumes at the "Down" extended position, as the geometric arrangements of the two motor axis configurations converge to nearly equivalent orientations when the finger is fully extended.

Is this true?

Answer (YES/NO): NO